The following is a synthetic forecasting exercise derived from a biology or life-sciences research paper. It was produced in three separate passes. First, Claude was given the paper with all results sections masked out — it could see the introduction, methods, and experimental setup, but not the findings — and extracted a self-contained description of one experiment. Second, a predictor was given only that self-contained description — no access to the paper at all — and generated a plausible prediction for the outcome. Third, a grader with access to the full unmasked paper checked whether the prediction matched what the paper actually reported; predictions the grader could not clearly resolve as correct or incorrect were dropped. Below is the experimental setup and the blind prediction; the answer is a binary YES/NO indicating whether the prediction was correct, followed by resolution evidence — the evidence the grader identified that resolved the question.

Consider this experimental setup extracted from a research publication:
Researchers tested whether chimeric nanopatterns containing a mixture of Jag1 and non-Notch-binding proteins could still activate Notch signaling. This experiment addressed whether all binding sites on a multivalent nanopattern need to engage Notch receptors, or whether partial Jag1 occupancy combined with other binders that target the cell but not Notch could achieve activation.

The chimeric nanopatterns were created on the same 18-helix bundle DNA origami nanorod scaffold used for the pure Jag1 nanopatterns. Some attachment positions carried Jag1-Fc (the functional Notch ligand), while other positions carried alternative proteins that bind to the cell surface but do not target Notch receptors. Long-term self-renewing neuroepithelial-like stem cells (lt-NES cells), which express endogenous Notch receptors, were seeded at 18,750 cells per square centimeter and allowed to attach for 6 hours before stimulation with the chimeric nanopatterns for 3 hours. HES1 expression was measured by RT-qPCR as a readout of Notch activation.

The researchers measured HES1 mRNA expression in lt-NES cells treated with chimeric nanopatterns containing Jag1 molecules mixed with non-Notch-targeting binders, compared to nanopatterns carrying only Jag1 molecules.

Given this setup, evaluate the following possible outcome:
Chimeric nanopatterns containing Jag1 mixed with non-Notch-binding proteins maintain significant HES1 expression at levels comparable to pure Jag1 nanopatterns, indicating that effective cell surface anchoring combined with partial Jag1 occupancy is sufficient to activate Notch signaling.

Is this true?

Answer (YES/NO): YES